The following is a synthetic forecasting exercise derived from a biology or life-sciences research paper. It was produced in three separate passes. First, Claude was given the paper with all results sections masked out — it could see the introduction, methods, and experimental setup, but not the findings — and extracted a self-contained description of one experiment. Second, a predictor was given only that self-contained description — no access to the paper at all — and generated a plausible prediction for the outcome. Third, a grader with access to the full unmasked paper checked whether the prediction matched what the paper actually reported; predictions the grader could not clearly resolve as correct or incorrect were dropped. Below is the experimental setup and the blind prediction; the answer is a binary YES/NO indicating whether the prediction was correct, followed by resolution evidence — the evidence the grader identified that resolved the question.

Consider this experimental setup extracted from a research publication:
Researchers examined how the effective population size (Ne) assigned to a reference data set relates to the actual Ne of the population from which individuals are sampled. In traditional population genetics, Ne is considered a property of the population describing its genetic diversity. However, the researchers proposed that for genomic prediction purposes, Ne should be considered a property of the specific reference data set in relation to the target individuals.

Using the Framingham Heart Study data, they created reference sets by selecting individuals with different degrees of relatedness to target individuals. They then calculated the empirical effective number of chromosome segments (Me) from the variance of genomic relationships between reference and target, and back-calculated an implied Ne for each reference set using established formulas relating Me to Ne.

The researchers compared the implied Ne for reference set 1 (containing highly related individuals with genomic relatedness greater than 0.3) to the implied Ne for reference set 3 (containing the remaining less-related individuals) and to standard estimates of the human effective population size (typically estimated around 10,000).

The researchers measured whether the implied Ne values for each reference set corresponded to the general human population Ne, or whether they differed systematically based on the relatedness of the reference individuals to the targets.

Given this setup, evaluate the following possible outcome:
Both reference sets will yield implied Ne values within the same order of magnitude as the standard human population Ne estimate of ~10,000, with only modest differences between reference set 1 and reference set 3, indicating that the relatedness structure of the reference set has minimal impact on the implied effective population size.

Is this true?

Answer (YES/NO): NO